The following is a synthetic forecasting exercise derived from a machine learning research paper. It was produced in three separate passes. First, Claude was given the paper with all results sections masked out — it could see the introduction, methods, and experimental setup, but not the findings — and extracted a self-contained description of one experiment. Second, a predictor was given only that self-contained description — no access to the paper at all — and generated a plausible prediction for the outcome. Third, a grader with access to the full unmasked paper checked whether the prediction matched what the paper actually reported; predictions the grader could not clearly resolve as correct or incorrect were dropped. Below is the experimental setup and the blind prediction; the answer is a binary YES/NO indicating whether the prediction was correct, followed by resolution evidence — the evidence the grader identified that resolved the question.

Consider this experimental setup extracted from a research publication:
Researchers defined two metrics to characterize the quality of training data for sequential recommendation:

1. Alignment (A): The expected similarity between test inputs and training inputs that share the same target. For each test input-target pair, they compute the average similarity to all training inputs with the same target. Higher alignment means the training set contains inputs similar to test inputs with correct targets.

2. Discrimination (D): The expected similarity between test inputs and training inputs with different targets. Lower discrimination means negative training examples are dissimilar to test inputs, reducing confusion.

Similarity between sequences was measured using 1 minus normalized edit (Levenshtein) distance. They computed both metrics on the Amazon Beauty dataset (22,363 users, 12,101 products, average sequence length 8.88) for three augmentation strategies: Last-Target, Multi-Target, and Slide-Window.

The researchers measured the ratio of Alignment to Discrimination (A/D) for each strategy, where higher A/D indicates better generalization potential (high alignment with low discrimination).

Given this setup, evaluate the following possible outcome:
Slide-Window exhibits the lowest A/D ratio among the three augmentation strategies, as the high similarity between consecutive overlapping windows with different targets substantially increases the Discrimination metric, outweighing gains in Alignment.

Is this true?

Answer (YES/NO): NO